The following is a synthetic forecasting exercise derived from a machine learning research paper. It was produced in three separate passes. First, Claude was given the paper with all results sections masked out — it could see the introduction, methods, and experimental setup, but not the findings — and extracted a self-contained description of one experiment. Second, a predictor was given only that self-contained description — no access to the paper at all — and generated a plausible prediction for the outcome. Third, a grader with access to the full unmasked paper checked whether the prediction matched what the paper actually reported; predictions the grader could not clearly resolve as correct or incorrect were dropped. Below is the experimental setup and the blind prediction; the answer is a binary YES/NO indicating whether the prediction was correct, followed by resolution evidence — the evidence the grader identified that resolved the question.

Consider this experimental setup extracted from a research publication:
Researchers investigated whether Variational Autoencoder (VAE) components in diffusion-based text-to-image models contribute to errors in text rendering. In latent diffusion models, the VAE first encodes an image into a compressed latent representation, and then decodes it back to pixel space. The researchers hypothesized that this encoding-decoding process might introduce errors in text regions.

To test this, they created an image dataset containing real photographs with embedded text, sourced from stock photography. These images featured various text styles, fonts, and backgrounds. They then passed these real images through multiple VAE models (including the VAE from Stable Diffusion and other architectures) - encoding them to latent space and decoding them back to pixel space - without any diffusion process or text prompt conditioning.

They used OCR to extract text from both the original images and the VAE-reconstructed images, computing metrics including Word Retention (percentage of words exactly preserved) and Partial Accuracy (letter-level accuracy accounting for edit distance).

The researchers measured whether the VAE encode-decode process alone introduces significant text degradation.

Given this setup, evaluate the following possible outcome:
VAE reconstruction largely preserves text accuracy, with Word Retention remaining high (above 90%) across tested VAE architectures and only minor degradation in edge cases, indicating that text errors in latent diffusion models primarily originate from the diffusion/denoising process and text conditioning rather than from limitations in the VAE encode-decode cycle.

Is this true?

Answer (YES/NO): NO